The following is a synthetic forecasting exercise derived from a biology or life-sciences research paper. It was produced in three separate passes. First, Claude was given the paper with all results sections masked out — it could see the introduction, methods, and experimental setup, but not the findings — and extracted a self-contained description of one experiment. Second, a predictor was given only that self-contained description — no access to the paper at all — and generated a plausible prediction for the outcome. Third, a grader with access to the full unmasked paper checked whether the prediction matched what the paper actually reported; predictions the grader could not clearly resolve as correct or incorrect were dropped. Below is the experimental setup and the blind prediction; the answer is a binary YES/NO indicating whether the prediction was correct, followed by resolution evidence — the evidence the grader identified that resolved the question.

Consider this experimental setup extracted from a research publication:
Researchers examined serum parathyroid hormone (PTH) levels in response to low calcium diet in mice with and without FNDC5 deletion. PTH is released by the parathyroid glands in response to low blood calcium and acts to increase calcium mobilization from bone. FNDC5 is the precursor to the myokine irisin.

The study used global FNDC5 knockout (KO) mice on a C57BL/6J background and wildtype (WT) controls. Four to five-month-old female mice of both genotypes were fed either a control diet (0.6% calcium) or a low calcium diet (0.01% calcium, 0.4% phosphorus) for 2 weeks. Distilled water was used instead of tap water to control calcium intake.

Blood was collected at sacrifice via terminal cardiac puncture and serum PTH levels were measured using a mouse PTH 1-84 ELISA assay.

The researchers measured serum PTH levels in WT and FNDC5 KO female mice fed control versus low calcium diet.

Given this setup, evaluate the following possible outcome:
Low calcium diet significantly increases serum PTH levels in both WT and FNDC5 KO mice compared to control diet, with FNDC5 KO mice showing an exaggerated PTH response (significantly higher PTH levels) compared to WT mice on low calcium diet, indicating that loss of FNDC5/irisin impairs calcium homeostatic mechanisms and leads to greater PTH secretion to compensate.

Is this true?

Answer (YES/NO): NO